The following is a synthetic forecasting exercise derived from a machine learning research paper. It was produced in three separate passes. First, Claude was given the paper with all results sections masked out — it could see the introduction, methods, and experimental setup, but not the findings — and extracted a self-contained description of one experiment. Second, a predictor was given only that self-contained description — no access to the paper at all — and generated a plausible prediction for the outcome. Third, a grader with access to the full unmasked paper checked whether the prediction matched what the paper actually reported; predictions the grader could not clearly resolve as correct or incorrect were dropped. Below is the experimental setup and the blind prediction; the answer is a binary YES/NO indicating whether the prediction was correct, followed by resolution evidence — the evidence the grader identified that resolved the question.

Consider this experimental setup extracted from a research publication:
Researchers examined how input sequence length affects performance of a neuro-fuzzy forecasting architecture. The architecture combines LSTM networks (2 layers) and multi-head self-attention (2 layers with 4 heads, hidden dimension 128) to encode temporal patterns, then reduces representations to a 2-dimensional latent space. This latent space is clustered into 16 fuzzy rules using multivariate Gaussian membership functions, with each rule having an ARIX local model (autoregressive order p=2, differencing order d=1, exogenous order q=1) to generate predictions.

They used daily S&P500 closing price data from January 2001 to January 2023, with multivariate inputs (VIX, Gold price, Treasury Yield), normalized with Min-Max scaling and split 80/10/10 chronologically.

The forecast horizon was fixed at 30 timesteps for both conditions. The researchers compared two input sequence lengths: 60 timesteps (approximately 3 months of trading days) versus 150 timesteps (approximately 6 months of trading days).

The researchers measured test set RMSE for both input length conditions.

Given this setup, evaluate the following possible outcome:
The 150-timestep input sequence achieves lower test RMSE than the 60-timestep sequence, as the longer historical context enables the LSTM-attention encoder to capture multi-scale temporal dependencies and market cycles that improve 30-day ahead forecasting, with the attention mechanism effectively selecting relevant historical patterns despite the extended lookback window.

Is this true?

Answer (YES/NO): NO